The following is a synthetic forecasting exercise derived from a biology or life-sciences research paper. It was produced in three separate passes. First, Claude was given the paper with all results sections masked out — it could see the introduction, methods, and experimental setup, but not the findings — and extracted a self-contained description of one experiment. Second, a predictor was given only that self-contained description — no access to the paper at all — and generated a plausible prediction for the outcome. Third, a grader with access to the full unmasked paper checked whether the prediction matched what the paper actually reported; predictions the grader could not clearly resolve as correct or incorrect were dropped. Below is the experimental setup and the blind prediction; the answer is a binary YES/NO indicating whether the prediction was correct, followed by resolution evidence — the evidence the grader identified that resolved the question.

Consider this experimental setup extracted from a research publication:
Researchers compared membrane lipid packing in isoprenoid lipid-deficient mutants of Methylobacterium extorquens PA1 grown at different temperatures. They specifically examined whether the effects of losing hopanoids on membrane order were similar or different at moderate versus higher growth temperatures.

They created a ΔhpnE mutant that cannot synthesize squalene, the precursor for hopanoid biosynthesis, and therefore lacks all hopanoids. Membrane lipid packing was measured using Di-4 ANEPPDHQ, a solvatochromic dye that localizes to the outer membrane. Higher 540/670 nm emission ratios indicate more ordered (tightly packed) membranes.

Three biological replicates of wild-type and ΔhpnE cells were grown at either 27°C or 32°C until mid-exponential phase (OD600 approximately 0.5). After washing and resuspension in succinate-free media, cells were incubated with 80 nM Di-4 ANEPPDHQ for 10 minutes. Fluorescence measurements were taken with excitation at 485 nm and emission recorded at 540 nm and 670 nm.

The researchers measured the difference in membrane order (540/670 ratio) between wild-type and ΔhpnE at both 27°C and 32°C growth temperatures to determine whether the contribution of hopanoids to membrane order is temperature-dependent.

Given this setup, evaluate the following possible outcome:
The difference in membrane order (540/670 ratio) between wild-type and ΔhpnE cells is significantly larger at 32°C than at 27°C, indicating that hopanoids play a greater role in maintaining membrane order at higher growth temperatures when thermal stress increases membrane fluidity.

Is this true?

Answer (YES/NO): YES